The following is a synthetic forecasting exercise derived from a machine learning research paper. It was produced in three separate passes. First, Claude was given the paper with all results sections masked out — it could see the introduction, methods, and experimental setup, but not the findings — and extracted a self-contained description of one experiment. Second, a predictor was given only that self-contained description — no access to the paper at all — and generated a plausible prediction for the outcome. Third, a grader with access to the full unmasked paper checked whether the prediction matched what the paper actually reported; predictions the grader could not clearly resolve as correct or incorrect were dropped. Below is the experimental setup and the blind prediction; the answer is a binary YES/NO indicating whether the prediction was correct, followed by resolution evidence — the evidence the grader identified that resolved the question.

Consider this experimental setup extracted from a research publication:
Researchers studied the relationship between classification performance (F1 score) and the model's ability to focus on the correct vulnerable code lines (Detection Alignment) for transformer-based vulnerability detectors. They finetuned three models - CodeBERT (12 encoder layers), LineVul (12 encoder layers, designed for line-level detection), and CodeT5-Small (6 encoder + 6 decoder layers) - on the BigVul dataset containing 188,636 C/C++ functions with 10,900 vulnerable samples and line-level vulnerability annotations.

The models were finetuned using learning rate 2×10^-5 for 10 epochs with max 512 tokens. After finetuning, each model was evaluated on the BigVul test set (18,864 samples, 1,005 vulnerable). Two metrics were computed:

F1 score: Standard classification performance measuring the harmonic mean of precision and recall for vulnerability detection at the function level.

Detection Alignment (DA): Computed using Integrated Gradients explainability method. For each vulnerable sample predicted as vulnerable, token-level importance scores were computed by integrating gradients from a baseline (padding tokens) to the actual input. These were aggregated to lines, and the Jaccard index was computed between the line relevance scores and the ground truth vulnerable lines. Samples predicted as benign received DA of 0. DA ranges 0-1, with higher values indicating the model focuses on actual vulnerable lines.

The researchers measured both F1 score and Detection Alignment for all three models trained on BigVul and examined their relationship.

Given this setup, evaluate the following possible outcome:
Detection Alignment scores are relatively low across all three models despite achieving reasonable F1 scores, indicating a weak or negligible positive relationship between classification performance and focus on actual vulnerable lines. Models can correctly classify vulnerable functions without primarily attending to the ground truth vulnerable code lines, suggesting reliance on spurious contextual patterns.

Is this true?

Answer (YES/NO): NO